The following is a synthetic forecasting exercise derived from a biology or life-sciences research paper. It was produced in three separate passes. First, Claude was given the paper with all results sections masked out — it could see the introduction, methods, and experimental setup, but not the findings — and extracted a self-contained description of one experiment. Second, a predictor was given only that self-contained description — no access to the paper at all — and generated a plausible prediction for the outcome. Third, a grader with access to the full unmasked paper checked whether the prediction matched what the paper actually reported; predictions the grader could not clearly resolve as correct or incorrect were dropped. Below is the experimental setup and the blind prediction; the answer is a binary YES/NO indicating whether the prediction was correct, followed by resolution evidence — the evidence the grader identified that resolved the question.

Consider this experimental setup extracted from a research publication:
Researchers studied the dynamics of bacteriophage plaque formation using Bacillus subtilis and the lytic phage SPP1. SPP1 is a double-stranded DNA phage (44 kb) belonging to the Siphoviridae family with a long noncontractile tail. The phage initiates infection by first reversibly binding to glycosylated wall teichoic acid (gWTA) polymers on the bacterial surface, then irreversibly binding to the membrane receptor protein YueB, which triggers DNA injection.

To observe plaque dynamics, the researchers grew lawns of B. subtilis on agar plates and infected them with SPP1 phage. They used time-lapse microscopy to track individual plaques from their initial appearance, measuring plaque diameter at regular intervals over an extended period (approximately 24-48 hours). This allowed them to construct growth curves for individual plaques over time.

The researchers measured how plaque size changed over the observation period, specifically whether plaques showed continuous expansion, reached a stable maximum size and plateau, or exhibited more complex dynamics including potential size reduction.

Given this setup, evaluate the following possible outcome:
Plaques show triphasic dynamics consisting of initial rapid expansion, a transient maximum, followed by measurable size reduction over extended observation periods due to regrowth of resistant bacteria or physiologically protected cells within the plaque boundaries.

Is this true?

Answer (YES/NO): YES